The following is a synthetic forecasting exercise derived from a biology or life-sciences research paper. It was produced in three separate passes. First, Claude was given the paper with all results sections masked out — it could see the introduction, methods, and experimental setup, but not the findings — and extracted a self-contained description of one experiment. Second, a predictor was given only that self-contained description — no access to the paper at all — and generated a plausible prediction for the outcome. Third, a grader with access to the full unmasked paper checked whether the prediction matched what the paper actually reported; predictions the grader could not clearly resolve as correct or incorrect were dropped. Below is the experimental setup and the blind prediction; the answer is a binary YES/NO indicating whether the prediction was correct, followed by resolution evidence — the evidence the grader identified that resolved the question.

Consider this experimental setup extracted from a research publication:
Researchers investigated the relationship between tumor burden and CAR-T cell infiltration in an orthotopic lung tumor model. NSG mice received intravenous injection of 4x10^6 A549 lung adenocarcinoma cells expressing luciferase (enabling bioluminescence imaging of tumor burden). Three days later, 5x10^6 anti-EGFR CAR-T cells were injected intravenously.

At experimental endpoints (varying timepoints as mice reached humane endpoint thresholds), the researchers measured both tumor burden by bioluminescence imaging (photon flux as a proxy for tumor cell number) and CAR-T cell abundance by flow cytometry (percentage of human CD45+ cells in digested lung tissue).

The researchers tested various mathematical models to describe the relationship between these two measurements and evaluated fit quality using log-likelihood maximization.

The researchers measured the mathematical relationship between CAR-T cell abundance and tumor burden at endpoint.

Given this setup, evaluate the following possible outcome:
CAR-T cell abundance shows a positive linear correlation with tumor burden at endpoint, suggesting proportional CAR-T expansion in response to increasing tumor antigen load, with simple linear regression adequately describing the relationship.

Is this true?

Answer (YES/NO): NO